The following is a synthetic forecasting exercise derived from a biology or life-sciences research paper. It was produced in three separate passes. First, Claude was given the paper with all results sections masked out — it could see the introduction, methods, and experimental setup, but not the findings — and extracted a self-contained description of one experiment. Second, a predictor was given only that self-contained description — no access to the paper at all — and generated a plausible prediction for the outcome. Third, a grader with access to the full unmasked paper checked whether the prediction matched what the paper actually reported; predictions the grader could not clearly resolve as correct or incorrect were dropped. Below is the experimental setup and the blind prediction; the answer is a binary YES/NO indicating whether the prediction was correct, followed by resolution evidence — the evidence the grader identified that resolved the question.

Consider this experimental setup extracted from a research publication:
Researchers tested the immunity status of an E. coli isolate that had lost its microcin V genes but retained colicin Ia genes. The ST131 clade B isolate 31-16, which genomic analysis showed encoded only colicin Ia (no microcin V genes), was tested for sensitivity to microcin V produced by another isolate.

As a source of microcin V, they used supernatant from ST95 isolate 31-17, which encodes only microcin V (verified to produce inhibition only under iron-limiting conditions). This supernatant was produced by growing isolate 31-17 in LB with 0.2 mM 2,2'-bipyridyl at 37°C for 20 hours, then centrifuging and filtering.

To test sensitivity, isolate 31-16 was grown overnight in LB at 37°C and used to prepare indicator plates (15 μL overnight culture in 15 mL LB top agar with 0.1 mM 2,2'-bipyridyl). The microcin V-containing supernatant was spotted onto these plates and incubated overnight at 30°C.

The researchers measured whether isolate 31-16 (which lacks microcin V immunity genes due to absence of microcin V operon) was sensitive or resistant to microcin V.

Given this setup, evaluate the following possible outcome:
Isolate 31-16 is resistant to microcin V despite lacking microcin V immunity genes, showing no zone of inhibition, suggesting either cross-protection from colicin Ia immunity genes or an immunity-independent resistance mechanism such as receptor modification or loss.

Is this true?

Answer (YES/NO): NO